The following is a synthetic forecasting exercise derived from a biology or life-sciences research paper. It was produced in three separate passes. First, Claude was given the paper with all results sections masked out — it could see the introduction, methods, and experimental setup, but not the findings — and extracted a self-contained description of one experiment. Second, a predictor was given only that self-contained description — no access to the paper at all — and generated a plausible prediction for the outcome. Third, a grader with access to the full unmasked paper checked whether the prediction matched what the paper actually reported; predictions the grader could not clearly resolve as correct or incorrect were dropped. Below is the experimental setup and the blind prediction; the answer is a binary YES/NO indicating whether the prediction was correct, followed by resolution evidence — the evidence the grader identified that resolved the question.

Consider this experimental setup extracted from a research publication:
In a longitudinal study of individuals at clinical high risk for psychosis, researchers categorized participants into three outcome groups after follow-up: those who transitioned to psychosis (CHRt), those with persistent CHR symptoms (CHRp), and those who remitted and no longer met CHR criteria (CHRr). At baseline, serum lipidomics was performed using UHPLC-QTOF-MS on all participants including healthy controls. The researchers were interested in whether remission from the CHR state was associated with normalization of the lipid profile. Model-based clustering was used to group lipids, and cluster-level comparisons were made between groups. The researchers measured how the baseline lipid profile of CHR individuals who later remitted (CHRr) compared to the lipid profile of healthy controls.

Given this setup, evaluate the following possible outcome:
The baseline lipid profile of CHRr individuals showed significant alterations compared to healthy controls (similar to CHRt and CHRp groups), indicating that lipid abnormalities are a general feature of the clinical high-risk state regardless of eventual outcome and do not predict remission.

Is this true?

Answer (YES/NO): NO